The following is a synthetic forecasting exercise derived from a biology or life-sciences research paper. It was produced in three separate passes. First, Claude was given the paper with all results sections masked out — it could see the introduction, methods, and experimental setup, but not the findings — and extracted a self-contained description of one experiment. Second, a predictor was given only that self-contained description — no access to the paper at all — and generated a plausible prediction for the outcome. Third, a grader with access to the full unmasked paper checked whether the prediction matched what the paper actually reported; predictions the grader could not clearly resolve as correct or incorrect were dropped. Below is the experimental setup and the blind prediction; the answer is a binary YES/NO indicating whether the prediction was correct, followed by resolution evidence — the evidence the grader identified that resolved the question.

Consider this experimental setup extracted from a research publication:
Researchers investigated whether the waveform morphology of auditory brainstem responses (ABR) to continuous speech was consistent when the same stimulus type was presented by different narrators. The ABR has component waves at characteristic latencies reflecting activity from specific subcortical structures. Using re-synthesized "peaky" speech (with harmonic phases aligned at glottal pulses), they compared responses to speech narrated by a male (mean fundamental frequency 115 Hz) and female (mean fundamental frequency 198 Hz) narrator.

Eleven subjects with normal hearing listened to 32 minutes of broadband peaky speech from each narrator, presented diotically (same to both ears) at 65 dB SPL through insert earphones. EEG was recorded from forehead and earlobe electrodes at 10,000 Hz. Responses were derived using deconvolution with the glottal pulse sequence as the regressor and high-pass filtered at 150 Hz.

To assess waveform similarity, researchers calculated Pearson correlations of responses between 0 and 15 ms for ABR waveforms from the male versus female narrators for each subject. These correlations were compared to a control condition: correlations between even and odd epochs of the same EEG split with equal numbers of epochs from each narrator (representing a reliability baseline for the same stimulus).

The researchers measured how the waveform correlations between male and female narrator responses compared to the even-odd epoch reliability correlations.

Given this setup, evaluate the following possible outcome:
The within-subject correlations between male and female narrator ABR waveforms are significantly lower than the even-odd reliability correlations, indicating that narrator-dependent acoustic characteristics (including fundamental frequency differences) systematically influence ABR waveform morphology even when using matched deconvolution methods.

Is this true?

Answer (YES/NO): YES